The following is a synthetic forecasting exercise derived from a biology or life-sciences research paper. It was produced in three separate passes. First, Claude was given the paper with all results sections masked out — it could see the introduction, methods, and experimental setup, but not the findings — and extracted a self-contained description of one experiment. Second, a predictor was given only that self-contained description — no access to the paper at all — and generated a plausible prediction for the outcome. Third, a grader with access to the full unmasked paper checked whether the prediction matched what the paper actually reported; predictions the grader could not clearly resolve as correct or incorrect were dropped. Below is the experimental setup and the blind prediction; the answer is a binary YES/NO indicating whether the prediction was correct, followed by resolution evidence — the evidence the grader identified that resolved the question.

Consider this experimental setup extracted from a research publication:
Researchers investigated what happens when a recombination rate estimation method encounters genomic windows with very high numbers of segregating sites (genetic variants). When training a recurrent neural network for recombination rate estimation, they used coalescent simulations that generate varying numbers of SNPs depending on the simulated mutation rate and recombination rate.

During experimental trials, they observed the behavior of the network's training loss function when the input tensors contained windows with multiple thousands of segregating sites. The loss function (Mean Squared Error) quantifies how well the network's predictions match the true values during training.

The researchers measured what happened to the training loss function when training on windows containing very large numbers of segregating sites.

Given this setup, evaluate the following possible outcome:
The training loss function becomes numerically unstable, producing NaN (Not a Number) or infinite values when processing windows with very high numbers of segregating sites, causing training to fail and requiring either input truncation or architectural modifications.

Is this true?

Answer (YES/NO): YES